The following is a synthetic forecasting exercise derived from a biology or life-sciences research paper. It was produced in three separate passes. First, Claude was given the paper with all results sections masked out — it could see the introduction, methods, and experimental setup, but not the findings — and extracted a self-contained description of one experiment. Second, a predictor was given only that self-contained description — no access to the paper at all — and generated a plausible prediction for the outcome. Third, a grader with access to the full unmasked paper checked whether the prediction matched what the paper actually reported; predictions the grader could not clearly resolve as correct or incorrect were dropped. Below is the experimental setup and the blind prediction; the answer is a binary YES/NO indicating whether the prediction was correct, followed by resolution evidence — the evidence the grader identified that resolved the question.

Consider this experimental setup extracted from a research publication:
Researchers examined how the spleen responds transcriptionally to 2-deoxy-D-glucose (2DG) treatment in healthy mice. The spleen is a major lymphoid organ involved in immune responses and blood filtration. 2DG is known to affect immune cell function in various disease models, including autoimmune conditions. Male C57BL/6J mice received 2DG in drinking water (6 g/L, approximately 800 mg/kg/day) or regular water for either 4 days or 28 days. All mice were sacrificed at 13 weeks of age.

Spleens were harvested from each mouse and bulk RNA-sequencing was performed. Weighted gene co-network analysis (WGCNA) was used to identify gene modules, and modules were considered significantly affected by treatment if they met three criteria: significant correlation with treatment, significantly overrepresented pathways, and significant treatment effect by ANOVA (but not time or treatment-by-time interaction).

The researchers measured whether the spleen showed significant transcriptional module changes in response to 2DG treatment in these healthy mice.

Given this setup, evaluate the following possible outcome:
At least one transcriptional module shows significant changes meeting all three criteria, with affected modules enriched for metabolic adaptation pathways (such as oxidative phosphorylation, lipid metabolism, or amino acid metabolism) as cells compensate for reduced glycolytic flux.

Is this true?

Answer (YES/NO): NO